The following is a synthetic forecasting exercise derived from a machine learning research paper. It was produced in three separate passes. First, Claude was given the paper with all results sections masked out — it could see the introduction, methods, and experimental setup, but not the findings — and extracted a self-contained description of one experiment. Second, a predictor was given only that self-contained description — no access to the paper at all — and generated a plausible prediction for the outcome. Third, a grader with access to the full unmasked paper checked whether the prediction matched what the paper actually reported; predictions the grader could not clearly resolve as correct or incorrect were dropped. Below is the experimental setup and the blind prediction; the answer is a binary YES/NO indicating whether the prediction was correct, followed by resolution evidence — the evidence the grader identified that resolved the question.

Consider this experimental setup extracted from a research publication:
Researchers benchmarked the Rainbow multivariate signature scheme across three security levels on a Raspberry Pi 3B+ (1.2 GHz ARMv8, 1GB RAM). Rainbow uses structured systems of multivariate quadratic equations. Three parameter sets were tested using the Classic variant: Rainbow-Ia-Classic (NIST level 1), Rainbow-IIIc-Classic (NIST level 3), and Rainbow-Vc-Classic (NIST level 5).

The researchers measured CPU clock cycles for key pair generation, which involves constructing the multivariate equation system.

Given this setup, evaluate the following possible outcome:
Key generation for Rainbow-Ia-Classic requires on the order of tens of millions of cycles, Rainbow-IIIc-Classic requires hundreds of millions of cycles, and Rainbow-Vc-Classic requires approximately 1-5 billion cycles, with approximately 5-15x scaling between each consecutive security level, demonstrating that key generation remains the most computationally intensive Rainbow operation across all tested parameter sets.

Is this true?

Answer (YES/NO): NO